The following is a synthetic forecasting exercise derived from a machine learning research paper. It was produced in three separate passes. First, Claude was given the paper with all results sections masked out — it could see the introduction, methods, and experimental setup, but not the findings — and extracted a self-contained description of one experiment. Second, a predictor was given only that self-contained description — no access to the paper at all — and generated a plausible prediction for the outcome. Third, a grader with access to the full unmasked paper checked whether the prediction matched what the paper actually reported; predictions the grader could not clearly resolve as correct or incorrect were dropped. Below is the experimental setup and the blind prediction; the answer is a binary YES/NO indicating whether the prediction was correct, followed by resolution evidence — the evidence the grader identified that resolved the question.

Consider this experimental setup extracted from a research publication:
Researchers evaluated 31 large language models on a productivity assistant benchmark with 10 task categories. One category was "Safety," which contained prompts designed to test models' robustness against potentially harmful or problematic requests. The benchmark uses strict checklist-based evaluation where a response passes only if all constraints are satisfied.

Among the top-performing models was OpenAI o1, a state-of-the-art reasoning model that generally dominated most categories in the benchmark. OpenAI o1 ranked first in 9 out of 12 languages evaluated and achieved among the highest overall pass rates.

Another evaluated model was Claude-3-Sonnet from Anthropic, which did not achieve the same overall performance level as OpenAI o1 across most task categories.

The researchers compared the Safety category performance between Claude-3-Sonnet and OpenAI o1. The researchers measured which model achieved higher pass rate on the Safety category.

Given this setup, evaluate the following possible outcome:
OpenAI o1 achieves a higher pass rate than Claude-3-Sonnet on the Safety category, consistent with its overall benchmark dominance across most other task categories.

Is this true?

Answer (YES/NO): NO